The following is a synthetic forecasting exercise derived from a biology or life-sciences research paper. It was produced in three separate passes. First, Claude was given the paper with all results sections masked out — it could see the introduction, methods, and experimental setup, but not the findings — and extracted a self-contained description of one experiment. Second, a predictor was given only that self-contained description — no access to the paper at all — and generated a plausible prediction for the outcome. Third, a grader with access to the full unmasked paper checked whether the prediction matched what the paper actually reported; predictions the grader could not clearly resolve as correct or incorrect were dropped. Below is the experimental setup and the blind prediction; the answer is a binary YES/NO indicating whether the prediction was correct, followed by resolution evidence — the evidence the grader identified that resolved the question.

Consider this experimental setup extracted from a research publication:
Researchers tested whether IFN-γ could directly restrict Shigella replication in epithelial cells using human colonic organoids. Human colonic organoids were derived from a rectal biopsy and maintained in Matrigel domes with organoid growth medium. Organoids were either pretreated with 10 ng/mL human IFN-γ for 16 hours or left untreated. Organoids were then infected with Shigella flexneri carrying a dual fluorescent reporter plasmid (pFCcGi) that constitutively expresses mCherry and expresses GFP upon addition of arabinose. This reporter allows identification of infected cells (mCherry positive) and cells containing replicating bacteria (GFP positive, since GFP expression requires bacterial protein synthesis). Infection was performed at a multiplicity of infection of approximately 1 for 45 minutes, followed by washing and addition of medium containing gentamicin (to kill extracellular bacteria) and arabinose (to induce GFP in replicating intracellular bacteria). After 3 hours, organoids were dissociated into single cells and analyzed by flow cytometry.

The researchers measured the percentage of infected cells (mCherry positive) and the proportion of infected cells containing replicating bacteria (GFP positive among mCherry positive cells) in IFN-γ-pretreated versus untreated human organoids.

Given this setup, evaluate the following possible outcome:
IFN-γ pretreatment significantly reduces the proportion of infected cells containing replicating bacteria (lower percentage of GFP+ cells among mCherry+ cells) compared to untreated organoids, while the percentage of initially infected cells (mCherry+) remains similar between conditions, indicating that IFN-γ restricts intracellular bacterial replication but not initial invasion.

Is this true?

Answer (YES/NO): NO